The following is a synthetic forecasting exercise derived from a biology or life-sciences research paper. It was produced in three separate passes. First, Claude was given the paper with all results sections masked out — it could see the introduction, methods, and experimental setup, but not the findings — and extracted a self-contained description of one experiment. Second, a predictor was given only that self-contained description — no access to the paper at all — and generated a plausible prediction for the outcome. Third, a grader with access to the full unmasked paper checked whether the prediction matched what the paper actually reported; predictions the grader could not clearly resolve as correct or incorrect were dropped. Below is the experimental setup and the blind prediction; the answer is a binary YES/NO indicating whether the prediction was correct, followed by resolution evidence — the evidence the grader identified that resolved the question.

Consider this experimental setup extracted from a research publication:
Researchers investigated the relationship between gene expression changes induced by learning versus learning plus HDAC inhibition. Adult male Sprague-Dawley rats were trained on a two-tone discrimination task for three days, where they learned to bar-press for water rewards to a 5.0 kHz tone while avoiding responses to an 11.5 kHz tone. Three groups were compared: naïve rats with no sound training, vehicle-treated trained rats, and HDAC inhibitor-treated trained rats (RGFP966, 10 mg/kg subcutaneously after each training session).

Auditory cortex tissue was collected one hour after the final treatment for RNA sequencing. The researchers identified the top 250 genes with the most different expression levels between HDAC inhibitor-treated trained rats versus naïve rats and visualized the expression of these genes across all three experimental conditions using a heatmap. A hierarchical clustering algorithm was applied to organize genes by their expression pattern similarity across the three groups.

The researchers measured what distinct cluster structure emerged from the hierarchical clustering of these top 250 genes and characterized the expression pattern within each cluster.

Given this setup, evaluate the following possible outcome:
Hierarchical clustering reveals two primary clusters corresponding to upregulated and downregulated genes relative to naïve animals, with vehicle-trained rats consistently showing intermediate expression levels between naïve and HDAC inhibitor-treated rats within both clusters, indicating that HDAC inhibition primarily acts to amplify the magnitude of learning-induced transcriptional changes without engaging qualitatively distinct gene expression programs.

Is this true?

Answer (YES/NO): YES